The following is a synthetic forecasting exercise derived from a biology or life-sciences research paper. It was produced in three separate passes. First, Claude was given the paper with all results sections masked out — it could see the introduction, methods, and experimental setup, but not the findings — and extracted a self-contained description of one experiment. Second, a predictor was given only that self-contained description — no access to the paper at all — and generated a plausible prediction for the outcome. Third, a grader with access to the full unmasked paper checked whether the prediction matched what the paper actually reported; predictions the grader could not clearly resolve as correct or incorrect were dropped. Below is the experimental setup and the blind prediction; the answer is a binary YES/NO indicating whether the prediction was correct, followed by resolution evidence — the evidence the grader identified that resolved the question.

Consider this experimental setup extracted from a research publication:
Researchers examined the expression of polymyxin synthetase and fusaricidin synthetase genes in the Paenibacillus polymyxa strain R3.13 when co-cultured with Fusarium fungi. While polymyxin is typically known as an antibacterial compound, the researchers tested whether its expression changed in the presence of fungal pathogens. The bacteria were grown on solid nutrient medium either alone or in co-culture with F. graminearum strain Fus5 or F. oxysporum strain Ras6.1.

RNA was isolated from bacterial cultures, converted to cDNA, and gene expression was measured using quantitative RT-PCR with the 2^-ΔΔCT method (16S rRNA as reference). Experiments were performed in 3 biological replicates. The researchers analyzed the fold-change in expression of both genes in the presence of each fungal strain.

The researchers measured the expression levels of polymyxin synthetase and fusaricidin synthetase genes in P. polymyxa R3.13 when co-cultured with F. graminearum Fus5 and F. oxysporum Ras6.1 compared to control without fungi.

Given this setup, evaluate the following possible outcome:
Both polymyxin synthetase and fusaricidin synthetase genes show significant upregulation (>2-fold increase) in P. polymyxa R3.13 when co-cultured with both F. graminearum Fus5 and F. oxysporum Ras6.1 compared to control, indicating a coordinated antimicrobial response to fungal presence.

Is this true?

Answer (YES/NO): NO